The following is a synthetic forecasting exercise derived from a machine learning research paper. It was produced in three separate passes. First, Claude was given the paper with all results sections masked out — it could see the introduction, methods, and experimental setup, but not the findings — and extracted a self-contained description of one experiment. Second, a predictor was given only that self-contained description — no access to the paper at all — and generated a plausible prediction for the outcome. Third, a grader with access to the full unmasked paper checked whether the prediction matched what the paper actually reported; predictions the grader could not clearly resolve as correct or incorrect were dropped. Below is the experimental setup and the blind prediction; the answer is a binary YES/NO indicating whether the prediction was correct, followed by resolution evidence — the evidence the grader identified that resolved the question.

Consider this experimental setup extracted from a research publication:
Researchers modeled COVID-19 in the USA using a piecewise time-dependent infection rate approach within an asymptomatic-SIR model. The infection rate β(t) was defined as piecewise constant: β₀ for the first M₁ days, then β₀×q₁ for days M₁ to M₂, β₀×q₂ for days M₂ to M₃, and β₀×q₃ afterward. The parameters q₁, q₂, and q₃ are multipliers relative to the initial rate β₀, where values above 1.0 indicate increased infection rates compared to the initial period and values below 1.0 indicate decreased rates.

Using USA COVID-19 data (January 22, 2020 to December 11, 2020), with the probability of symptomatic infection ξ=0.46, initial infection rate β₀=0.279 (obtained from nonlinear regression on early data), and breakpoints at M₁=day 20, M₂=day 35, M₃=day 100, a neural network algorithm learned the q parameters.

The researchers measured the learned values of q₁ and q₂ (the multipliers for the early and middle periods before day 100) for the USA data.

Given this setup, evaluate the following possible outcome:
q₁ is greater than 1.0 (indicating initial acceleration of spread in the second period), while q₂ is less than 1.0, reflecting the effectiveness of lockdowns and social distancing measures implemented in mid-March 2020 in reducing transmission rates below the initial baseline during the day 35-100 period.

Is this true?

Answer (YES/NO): NO